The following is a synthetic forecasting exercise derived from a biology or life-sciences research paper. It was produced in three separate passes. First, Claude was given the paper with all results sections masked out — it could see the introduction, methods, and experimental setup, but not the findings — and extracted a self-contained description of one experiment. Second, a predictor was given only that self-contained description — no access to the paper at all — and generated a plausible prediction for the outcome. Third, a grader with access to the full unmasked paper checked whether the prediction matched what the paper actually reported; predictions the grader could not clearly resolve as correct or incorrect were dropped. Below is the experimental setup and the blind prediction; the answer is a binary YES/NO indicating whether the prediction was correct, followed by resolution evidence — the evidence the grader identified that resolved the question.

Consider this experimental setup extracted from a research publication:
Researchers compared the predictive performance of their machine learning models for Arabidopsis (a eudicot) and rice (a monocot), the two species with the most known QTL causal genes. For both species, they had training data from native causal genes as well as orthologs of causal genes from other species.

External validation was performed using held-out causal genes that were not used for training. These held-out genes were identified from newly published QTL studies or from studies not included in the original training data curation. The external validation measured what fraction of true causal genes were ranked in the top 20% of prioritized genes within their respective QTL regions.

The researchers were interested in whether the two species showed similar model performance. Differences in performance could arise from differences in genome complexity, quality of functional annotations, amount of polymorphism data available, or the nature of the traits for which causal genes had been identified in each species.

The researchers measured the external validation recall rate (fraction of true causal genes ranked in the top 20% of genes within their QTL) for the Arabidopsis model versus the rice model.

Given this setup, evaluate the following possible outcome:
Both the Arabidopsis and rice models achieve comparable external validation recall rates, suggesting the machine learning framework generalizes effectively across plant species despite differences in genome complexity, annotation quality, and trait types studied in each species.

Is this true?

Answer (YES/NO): NO